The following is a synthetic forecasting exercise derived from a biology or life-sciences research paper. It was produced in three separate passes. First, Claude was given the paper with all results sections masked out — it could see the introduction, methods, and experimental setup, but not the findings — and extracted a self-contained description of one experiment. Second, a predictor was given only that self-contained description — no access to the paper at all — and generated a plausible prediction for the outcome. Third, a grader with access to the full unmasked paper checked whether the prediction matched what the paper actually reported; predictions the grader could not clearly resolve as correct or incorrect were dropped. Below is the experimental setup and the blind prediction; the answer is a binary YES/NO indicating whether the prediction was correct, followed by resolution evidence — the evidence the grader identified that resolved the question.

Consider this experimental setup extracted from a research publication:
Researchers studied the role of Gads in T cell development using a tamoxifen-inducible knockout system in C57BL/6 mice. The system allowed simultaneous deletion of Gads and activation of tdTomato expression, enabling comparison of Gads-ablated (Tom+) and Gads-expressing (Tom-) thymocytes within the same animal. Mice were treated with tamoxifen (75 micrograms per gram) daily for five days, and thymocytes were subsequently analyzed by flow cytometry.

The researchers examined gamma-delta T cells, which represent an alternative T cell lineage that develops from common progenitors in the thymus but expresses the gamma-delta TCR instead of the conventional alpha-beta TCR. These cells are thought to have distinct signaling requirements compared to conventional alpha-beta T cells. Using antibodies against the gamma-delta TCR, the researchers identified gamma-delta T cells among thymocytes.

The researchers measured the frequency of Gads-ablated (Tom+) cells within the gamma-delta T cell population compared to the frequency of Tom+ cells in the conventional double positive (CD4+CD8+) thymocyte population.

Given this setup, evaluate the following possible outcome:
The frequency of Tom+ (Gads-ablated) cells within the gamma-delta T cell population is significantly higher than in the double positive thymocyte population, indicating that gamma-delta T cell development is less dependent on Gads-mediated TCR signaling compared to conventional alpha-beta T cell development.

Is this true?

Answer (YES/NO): YES